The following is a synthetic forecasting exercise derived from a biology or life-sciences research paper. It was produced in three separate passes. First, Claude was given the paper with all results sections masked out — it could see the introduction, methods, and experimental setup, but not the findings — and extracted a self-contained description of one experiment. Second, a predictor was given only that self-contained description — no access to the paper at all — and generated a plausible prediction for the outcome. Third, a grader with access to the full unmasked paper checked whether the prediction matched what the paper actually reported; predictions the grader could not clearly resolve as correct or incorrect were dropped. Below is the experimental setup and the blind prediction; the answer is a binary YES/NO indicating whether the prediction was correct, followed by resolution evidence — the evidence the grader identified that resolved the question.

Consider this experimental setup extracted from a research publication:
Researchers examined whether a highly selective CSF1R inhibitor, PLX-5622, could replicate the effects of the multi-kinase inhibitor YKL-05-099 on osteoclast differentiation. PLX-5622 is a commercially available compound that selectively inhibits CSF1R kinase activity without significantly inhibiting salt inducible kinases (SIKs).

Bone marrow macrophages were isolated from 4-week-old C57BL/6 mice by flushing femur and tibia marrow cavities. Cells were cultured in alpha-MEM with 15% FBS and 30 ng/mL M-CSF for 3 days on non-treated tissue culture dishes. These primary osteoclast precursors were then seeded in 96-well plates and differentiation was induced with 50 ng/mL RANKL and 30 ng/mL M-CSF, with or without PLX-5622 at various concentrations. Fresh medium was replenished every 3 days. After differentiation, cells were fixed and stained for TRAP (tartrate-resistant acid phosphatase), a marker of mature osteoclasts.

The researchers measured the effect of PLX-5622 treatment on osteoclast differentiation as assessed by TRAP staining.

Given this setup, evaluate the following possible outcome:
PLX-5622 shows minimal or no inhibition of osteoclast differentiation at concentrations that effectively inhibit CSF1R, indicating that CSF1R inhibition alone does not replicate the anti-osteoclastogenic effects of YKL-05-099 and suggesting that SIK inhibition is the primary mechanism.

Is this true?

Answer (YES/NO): NO